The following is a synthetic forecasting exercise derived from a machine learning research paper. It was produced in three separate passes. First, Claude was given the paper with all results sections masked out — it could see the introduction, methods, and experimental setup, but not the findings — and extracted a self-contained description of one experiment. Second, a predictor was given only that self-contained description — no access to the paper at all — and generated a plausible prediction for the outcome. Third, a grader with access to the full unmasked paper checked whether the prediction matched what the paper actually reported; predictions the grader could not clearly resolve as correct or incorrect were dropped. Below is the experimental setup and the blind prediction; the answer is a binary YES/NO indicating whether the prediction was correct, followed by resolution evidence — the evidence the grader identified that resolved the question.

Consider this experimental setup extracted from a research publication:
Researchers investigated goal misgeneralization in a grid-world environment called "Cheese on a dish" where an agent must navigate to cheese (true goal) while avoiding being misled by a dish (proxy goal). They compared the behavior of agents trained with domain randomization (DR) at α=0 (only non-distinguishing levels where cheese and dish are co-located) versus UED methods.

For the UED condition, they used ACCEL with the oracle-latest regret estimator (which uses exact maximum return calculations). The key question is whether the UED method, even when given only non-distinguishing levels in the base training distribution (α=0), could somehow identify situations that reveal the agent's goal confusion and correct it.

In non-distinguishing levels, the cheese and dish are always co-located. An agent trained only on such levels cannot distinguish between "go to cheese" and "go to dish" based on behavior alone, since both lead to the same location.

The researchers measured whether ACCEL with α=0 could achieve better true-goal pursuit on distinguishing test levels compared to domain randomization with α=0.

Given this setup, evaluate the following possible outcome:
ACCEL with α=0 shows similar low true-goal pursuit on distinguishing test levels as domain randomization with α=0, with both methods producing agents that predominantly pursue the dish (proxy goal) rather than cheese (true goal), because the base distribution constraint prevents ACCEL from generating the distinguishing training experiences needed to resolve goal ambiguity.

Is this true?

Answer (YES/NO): YES